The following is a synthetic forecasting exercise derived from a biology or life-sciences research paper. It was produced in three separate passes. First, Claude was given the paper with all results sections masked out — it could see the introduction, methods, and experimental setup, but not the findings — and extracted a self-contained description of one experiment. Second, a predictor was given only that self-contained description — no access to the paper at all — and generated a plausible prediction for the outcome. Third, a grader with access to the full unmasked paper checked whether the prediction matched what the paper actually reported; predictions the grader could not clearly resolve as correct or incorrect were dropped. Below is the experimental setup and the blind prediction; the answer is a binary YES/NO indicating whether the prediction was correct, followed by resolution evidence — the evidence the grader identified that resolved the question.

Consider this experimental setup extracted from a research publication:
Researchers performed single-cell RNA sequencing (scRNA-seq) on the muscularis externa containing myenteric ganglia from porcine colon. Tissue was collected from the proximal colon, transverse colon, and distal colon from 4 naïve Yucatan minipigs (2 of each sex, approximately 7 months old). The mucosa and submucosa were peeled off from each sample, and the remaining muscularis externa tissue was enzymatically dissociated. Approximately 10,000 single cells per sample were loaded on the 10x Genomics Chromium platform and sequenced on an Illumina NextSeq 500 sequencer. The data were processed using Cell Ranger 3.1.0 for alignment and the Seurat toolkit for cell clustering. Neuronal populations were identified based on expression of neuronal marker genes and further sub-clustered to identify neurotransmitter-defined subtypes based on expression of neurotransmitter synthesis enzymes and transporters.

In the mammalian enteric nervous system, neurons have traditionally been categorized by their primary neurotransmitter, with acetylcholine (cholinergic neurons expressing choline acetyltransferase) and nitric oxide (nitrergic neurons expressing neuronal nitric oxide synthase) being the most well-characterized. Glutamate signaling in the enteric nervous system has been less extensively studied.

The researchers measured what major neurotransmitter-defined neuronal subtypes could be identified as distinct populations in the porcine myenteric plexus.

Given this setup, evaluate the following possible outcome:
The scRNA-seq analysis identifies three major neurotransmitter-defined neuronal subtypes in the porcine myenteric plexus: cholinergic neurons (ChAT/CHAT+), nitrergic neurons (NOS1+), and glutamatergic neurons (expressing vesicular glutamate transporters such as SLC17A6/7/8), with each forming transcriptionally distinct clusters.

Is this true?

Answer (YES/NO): YES